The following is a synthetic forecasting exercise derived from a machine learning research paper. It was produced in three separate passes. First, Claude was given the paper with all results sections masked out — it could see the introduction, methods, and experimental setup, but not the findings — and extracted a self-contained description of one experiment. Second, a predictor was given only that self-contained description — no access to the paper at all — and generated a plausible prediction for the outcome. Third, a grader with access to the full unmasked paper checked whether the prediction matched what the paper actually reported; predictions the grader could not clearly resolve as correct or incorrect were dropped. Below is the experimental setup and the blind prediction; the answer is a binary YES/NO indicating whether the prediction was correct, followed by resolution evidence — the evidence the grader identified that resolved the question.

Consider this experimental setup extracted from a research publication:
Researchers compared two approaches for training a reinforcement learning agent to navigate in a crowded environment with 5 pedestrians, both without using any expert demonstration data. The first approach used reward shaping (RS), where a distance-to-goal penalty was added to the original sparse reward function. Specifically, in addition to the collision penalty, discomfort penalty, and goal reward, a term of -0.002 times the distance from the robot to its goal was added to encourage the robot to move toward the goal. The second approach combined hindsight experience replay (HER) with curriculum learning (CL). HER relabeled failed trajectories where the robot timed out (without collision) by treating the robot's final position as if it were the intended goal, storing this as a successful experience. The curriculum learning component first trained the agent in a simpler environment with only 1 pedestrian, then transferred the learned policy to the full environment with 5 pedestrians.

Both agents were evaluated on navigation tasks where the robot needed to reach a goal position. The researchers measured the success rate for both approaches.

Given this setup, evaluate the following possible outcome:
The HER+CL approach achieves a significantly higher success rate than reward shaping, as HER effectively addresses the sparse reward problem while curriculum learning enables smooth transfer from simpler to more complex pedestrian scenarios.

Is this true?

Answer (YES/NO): YES